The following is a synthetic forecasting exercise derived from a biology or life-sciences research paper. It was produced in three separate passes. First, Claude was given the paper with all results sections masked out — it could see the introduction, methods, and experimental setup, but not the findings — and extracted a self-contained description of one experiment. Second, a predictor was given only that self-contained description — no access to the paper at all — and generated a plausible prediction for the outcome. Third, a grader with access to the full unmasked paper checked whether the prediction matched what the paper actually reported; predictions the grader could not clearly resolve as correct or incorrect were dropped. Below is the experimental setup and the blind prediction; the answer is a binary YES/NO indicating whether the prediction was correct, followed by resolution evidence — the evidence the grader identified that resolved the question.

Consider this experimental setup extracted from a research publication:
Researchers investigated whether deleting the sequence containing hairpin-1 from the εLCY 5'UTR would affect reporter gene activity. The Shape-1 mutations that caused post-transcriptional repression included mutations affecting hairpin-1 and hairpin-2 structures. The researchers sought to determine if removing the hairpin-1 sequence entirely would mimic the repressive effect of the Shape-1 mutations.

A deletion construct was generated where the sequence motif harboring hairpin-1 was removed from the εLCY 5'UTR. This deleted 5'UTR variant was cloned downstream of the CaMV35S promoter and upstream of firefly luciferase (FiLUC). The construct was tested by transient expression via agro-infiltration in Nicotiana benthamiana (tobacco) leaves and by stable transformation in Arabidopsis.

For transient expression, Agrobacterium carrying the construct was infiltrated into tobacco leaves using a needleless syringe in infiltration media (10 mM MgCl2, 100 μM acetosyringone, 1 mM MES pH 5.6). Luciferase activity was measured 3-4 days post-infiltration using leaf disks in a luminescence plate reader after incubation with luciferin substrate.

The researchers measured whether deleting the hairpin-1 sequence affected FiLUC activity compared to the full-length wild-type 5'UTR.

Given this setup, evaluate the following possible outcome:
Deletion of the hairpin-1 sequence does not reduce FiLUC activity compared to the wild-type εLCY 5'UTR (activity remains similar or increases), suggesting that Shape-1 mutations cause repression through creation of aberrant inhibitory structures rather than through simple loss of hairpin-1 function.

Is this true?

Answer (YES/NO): YES